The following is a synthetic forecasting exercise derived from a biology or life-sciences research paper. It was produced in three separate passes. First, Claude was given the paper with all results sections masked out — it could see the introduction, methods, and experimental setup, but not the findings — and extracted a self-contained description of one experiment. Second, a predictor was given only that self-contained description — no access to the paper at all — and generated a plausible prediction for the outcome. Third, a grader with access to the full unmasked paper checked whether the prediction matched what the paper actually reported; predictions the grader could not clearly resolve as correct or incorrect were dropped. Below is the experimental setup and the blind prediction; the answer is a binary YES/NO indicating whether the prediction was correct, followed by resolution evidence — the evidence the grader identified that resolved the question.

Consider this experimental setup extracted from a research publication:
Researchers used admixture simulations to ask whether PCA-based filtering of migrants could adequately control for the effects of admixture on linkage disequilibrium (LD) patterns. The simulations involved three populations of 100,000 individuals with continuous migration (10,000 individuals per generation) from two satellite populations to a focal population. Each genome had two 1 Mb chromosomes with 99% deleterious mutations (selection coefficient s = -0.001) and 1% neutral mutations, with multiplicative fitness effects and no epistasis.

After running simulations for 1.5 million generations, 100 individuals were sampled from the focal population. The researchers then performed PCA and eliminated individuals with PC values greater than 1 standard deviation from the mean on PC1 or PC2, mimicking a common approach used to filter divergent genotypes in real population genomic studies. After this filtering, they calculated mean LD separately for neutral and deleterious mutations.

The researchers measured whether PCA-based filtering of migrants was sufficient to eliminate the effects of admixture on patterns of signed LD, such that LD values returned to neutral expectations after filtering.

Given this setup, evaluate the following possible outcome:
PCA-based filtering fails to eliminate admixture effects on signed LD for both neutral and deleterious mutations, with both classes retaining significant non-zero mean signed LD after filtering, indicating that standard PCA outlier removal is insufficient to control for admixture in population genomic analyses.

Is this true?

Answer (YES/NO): NO